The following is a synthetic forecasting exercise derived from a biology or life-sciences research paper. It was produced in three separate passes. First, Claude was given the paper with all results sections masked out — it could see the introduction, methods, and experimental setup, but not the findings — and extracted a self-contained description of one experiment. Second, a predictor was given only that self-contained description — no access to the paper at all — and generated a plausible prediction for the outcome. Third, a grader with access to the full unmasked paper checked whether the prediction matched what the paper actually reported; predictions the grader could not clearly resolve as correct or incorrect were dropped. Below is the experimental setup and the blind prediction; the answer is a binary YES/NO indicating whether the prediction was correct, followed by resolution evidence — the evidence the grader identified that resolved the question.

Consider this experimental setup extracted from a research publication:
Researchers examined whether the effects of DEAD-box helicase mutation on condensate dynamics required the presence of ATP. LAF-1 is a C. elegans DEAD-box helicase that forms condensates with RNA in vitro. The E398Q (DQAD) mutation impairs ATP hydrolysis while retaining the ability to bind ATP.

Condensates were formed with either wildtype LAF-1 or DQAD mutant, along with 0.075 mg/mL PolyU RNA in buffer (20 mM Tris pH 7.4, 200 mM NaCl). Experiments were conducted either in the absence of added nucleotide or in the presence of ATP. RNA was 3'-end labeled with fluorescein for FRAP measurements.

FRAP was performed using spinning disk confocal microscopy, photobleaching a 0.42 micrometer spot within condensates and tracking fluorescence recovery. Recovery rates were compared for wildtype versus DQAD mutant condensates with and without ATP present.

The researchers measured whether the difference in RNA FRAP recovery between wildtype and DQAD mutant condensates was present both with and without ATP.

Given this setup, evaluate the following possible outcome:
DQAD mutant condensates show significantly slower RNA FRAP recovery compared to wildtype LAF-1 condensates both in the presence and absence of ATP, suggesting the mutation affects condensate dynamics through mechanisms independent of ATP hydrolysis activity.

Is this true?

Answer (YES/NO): NO